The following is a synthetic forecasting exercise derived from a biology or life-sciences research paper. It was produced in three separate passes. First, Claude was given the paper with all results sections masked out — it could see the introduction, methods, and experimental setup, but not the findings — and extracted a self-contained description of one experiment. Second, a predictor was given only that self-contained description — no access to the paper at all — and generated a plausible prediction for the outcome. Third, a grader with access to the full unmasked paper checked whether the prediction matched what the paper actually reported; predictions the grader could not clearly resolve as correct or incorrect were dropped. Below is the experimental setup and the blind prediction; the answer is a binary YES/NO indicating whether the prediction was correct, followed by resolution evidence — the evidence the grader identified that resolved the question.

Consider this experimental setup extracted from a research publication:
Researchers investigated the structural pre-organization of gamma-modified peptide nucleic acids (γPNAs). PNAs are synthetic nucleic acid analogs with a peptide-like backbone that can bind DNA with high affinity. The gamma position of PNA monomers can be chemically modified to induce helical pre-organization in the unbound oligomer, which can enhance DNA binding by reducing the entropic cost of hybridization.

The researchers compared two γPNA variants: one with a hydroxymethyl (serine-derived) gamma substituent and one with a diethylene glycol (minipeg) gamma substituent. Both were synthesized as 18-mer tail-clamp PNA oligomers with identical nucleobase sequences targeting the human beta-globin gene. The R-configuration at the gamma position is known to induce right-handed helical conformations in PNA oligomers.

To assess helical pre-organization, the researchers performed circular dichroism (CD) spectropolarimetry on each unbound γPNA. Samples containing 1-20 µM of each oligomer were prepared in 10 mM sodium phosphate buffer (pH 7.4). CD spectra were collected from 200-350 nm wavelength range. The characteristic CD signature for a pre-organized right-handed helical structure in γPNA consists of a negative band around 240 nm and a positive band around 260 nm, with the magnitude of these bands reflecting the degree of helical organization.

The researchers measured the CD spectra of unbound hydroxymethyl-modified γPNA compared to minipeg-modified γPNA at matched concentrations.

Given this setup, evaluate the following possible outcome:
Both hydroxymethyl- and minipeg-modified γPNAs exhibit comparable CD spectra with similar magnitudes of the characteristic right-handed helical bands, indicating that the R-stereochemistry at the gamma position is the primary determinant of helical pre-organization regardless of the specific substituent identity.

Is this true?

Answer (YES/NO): NO